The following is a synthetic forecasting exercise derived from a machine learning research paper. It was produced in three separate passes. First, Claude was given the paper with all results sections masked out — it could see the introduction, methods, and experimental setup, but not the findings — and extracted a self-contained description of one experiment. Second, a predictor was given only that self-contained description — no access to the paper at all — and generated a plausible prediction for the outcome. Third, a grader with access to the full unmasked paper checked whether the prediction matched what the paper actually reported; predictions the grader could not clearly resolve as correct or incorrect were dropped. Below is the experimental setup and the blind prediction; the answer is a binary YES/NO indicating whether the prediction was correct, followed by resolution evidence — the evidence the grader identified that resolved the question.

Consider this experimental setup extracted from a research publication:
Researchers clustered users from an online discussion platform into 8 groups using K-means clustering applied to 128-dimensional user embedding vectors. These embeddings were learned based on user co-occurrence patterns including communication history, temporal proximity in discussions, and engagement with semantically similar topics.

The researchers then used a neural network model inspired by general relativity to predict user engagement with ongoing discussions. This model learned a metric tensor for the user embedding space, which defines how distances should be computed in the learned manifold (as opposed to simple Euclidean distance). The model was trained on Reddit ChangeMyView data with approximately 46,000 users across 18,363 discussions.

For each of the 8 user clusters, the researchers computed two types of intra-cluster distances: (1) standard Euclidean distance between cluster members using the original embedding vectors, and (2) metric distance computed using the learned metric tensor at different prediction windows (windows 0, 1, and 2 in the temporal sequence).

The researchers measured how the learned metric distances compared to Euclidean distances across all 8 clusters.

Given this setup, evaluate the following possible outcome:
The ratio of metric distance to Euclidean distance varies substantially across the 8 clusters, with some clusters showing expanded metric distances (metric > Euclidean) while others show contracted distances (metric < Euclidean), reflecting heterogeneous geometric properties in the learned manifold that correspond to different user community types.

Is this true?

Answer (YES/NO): NO